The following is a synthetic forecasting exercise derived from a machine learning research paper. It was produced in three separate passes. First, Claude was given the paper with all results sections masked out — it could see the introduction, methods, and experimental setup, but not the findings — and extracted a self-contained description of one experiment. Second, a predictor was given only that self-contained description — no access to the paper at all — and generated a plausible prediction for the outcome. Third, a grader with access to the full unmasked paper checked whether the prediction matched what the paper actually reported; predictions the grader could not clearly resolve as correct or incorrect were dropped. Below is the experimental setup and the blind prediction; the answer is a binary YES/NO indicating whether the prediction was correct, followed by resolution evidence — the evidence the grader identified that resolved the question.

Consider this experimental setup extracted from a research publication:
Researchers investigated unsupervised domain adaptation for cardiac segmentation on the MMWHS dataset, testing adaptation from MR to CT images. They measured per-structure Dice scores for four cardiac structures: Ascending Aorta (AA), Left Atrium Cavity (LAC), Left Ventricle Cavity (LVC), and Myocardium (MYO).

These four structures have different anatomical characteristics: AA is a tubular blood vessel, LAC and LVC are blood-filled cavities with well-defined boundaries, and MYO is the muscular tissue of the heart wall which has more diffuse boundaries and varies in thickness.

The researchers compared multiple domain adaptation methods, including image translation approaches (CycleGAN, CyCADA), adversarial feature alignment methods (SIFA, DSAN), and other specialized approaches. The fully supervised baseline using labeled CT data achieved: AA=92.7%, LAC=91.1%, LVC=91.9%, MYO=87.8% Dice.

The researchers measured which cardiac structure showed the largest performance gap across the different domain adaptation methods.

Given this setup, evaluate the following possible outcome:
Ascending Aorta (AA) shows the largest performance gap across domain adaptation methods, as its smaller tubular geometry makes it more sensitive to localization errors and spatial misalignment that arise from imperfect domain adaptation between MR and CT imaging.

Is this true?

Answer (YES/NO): NO